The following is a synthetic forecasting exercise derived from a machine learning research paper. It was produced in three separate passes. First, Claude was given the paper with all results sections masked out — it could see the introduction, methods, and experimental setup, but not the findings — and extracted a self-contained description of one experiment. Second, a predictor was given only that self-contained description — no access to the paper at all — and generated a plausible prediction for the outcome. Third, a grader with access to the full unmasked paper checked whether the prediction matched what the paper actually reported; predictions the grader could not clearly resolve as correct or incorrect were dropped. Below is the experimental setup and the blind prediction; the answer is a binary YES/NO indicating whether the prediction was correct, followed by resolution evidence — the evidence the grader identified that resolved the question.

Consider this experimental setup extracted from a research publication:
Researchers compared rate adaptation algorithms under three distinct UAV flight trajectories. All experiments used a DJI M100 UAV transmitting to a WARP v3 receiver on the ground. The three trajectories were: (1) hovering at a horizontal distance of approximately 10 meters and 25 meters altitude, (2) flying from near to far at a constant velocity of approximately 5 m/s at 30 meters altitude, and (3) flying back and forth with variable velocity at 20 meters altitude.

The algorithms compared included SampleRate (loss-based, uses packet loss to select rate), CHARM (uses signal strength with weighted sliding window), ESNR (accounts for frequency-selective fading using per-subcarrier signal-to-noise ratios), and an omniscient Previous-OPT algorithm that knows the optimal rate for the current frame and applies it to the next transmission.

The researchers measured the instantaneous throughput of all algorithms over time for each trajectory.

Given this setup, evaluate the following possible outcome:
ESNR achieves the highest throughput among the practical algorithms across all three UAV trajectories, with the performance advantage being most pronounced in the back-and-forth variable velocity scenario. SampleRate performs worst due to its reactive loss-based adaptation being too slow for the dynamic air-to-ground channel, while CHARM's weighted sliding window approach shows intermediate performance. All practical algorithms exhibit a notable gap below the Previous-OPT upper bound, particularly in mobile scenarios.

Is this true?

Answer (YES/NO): NO